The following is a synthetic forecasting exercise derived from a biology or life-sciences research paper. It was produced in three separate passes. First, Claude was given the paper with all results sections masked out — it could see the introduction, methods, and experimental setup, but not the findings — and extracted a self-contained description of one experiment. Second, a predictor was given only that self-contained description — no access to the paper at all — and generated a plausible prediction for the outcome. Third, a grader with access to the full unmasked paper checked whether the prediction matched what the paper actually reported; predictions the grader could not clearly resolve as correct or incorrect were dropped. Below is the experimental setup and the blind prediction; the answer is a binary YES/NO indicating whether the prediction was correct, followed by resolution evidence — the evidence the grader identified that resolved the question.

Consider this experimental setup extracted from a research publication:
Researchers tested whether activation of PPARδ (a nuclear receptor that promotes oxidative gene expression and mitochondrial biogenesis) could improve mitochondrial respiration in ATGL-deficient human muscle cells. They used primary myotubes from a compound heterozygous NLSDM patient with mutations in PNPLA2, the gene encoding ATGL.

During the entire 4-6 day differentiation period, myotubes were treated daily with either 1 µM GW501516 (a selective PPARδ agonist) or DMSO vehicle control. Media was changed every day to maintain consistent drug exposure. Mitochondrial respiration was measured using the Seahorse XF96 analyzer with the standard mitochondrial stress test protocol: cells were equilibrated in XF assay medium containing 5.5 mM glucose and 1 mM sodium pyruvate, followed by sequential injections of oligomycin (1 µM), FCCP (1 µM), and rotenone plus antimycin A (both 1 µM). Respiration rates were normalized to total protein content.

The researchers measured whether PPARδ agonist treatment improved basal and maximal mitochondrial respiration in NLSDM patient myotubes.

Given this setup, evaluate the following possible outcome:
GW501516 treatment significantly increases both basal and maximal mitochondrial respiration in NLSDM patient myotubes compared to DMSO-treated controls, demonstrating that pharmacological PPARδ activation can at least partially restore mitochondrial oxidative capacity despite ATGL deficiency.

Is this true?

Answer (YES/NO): NO